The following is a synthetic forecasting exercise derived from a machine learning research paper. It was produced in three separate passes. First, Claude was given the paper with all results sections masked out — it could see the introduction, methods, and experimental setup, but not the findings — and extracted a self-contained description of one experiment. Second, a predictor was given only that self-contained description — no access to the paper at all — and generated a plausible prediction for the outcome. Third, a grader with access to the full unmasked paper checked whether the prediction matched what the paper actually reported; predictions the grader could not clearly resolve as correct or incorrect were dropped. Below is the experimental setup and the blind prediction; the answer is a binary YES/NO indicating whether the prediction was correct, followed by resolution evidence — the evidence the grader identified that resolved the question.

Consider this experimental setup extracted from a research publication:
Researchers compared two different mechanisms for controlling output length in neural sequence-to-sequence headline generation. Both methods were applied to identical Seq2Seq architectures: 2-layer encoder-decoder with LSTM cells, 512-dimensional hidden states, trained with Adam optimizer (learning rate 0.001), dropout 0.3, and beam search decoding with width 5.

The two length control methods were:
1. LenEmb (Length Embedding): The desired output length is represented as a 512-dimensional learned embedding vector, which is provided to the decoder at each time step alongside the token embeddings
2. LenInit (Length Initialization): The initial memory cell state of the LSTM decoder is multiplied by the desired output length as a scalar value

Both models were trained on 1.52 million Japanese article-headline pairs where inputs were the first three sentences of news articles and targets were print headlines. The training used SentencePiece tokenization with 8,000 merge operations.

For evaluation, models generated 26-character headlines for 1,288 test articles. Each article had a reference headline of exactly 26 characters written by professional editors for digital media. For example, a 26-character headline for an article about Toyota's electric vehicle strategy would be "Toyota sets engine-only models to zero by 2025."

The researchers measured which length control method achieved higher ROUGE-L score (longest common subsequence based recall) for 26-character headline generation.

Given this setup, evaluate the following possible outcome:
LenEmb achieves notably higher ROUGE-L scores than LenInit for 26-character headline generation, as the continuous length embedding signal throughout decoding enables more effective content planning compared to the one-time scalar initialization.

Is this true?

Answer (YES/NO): NO